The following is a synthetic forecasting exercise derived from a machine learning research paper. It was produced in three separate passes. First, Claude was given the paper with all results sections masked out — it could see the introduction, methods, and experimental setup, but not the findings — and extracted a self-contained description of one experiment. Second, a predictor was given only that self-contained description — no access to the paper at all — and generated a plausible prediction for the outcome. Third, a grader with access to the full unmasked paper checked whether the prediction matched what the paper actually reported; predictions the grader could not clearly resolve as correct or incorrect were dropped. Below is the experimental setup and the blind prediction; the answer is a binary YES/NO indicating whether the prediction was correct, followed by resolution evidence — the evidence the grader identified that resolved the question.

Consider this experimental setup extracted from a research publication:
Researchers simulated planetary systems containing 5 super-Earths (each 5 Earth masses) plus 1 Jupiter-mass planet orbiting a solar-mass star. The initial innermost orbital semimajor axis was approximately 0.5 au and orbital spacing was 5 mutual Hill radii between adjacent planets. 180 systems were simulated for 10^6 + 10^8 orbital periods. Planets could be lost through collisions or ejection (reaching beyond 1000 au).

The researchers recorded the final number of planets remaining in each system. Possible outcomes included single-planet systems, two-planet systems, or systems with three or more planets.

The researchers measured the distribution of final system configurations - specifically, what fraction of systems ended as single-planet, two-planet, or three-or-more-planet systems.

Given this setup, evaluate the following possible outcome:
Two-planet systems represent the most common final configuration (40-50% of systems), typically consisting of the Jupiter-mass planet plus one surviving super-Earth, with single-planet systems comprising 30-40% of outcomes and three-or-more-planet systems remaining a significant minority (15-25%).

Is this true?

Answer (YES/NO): NO